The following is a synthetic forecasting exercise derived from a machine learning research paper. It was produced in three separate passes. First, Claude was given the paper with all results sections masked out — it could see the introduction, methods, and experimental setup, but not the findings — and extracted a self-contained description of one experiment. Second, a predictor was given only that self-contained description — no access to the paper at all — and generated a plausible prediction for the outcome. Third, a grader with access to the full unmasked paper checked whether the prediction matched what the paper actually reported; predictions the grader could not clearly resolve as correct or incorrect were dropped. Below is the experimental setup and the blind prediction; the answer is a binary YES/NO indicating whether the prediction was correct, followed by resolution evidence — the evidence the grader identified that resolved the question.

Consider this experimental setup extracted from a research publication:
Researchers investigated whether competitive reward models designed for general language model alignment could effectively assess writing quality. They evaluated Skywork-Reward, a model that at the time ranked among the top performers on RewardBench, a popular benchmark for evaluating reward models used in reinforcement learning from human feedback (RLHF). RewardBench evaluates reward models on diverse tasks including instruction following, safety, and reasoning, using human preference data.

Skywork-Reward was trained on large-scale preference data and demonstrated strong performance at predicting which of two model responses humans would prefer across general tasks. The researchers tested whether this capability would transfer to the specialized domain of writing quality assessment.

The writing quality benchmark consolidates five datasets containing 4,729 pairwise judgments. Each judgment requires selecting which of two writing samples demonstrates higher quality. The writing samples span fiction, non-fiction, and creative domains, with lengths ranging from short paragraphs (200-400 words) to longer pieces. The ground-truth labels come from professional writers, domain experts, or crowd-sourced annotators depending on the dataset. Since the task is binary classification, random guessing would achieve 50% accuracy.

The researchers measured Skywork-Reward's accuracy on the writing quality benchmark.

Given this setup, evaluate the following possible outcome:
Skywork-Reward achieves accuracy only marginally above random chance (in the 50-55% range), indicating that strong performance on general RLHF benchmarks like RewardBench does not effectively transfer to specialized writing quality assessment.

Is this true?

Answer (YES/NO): NO